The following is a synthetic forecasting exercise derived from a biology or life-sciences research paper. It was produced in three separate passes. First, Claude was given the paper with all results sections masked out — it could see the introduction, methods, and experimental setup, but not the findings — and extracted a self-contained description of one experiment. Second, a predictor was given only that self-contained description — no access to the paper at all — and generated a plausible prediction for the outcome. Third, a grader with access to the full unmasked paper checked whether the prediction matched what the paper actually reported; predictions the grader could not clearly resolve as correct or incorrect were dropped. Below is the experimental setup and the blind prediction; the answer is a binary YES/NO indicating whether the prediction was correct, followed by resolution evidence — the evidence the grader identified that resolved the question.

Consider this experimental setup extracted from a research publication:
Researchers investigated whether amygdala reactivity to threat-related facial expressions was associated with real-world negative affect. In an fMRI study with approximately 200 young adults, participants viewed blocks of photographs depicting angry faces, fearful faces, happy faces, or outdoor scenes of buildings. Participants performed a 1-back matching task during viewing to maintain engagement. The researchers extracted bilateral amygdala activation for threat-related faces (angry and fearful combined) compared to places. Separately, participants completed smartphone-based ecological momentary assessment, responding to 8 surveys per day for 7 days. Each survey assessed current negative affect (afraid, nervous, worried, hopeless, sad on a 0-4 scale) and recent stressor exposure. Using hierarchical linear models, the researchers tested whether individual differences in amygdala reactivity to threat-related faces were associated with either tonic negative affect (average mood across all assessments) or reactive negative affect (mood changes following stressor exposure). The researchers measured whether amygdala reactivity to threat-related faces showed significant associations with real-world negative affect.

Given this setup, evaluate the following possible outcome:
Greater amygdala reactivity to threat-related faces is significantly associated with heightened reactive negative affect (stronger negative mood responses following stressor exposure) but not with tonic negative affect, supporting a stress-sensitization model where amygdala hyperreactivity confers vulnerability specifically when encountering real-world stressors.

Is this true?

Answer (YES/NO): NO